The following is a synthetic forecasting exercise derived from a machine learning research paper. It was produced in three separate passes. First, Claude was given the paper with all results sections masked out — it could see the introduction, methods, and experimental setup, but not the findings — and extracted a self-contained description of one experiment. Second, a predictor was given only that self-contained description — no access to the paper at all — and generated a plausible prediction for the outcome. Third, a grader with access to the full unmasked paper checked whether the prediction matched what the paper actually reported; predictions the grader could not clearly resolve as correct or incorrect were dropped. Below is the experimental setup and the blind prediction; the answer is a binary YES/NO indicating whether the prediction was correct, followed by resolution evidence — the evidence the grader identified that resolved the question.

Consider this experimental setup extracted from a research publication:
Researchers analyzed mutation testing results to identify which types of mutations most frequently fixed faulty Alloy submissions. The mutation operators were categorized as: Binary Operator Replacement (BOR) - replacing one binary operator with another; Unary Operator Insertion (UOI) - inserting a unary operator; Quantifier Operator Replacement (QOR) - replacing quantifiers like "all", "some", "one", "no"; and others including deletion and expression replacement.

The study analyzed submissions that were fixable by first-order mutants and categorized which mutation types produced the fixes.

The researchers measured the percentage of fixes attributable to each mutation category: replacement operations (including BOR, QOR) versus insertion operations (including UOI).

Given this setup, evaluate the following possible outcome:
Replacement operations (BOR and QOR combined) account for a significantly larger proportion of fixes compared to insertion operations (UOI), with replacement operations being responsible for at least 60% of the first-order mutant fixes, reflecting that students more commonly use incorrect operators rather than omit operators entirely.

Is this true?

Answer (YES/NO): NO